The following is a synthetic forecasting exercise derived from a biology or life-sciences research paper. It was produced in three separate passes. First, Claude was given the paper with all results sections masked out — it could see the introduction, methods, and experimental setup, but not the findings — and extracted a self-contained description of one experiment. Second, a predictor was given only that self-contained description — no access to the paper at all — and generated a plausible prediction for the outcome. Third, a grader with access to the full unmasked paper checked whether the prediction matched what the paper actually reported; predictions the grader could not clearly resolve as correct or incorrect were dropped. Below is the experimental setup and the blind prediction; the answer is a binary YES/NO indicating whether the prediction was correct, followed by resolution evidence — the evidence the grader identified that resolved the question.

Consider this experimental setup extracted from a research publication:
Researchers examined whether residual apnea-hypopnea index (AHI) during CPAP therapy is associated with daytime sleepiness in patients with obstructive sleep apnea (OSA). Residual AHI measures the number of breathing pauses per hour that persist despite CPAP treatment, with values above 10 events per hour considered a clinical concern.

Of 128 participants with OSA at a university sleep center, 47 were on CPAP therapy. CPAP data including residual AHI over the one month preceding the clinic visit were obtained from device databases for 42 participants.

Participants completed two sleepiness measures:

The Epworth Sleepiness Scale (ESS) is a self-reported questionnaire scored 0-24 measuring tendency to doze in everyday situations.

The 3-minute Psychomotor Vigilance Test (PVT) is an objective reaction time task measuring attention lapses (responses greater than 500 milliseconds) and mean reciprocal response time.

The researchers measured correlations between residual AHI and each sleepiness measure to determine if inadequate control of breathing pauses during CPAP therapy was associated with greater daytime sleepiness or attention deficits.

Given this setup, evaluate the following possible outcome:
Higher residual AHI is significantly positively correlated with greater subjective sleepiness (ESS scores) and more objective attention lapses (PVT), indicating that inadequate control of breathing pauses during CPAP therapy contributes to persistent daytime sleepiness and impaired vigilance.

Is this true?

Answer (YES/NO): NO